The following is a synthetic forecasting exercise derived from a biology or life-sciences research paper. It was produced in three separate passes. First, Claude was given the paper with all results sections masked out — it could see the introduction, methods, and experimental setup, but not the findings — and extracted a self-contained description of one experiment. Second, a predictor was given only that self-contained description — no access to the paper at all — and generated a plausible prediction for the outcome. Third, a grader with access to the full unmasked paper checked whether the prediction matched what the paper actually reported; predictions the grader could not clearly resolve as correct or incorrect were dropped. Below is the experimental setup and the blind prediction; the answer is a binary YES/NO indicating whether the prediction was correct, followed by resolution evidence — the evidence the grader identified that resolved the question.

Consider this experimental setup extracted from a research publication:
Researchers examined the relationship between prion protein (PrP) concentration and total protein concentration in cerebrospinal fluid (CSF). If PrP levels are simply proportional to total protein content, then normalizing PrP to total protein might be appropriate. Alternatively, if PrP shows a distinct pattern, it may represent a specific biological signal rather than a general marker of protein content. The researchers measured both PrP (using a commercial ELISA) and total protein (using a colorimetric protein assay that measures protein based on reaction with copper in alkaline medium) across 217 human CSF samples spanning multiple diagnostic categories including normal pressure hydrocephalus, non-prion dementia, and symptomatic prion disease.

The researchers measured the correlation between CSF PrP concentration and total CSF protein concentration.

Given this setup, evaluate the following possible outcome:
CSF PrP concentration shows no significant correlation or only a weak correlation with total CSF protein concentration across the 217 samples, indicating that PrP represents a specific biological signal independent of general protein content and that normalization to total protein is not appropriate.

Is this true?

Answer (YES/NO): NO